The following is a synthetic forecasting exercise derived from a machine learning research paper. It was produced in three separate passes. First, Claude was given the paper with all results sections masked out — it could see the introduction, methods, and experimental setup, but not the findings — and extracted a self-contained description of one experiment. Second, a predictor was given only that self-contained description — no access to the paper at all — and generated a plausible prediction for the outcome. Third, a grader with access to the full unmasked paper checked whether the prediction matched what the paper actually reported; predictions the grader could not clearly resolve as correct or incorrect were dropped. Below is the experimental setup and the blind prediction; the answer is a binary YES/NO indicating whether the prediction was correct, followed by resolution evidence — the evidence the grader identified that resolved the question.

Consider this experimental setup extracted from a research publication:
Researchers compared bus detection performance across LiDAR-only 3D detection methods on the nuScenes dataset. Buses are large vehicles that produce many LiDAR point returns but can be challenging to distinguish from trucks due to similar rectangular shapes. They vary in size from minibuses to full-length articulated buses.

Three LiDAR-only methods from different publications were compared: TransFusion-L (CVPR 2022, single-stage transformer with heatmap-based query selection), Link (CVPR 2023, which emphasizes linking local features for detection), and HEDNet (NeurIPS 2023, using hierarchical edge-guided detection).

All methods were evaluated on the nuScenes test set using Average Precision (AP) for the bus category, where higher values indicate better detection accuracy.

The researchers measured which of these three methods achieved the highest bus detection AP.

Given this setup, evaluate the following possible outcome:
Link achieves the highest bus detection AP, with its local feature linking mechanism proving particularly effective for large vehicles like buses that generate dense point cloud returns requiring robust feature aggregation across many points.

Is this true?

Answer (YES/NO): NO